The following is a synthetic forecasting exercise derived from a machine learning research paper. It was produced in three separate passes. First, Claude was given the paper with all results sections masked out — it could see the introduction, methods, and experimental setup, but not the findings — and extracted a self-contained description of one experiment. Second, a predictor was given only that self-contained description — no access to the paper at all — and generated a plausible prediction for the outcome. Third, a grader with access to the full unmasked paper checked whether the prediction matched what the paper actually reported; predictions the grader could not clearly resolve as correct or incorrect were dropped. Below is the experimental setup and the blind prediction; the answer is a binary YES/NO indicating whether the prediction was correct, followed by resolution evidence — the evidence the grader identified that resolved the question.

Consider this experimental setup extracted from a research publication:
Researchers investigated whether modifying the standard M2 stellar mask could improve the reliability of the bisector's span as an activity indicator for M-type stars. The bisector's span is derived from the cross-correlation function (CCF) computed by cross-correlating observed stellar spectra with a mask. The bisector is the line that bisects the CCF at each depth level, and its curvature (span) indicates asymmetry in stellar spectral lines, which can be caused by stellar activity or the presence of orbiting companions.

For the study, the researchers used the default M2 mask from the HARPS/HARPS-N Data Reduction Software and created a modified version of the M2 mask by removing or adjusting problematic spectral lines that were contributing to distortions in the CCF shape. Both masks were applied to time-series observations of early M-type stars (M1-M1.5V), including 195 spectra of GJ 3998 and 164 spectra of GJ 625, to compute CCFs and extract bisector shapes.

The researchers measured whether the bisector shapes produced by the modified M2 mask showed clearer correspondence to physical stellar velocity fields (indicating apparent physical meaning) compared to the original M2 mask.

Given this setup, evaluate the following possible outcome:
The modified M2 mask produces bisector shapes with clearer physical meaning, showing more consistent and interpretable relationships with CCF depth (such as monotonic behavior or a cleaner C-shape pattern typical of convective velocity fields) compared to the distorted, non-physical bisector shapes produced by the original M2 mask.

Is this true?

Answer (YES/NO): NO